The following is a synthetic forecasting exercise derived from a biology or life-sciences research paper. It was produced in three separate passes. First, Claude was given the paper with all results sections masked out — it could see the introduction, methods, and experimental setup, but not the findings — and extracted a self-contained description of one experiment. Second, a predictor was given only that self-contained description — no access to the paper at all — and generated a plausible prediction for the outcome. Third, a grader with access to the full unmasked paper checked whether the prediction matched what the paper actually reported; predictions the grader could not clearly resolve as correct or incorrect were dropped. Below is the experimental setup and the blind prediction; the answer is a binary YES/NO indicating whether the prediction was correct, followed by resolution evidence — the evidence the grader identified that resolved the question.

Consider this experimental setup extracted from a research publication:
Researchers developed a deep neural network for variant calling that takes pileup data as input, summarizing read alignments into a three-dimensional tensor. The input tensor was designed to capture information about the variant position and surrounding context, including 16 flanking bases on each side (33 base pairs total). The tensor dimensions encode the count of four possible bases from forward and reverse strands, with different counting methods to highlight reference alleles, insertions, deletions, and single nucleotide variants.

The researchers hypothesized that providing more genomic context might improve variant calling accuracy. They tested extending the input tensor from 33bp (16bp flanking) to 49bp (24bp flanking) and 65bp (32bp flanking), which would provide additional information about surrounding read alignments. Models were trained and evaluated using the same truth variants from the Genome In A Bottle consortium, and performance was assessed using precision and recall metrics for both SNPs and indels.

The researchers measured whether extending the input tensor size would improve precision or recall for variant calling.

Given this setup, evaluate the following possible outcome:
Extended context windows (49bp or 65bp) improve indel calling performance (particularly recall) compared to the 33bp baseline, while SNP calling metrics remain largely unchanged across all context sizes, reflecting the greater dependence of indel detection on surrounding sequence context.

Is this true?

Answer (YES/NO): NO